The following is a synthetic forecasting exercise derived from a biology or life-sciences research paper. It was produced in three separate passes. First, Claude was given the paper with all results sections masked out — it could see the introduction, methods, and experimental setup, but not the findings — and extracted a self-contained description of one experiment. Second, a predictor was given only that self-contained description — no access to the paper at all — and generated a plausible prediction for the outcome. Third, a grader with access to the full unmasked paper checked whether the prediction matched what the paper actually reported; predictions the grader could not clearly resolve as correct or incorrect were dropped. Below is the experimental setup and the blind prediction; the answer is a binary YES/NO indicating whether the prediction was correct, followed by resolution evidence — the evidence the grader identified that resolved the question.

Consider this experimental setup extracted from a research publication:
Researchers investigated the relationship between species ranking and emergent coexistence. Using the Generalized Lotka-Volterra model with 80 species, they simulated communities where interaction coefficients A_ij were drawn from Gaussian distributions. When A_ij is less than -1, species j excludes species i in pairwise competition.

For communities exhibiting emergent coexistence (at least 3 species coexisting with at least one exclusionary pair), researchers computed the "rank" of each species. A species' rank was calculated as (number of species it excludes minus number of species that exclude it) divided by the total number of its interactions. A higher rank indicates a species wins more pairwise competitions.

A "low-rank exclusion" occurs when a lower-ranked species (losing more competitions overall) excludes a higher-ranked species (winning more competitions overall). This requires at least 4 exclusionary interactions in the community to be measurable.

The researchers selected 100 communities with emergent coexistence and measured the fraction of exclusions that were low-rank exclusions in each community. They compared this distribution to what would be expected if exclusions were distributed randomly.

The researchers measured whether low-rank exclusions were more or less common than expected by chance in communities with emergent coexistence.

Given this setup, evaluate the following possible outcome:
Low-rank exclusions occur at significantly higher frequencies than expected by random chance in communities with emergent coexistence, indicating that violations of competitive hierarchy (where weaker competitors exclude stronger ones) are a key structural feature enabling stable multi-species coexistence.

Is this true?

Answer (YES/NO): NO